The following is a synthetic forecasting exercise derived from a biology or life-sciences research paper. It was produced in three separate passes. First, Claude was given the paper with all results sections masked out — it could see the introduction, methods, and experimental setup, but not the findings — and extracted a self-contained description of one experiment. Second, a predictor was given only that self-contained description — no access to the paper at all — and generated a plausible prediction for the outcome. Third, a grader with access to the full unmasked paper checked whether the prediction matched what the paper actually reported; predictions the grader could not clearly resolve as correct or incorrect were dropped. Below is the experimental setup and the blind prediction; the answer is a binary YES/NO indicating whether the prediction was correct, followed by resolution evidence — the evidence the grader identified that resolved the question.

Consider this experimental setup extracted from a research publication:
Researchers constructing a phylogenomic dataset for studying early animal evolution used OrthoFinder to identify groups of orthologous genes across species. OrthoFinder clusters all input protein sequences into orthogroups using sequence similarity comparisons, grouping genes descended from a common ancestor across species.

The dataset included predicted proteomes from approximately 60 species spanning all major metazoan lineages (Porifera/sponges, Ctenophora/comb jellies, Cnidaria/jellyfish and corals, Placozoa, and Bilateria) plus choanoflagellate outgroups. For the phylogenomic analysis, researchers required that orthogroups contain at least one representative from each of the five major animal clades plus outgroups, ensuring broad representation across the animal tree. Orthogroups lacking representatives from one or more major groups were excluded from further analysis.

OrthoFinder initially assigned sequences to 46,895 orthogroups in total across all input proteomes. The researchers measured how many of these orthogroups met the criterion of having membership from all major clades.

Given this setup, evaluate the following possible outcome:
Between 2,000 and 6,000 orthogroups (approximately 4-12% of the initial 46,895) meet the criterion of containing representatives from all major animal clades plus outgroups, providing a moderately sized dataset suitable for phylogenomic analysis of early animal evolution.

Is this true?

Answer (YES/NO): YES